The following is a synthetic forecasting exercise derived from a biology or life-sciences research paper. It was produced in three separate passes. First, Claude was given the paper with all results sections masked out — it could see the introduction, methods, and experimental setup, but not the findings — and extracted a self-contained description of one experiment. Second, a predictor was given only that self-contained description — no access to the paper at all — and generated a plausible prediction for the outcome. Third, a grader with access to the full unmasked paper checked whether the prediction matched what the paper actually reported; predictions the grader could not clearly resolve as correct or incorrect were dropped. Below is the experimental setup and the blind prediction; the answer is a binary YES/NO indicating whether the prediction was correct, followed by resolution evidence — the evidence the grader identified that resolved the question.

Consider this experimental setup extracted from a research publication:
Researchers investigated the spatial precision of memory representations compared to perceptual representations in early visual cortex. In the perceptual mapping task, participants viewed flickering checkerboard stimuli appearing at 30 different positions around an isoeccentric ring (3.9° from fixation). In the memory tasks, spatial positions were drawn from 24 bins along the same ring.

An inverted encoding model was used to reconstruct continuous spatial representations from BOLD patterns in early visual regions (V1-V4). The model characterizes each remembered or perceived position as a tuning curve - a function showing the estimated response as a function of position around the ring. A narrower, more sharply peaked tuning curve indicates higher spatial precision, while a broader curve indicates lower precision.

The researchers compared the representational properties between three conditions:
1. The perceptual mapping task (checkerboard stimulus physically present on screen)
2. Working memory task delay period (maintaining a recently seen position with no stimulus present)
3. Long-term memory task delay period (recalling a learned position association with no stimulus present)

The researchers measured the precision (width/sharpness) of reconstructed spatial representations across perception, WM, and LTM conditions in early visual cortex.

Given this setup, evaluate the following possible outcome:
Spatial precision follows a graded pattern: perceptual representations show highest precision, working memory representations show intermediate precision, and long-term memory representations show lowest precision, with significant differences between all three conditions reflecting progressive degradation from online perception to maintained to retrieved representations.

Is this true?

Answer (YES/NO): NO